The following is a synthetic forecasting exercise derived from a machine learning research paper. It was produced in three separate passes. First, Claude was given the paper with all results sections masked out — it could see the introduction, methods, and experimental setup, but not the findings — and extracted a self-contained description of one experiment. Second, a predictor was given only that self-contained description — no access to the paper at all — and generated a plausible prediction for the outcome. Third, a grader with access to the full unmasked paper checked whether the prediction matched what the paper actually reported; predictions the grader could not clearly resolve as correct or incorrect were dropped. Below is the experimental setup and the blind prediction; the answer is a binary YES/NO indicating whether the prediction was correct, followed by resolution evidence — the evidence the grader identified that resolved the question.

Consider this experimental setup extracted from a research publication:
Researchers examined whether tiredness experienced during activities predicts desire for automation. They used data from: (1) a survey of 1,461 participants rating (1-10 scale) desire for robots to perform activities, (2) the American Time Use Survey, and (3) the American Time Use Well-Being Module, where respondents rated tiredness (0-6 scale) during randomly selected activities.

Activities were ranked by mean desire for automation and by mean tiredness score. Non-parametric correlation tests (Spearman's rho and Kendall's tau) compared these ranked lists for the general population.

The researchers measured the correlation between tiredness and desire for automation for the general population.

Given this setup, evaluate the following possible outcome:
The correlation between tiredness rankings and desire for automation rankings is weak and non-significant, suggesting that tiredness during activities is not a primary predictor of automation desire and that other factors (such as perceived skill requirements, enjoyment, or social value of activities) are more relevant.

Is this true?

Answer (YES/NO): YES